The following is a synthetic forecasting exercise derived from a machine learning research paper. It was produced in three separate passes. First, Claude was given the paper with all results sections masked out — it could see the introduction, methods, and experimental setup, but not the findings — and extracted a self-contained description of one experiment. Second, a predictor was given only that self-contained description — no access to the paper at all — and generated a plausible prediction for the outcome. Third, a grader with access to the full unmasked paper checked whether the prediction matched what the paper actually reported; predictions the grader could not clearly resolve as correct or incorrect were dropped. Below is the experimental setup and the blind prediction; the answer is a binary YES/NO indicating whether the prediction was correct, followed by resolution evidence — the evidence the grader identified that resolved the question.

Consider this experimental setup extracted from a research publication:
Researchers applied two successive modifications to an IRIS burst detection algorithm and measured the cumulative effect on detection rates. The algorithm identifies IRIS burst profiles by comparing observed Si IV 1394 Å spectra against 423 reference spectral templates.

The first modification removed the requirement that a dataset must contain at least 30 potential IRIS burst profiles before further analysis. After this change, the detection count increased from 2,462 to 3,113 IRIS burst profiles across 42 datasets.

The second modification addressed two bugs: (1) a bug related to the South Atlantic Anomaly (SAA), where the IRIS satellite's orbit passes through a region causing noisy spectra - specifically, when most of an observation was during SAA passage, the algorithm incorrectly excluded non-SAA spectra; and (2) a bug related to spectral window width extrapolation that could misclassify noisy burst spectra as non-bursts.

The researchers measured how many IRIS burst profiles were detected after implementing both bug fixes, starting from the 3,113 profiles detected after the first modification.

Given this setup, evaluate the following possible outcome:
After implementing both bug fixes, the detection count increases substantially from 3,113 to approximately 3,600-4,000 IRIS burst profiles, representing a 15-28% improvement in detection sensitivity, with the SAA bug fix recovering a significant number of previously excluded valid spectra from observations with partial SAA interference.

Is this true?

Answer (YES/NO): NO